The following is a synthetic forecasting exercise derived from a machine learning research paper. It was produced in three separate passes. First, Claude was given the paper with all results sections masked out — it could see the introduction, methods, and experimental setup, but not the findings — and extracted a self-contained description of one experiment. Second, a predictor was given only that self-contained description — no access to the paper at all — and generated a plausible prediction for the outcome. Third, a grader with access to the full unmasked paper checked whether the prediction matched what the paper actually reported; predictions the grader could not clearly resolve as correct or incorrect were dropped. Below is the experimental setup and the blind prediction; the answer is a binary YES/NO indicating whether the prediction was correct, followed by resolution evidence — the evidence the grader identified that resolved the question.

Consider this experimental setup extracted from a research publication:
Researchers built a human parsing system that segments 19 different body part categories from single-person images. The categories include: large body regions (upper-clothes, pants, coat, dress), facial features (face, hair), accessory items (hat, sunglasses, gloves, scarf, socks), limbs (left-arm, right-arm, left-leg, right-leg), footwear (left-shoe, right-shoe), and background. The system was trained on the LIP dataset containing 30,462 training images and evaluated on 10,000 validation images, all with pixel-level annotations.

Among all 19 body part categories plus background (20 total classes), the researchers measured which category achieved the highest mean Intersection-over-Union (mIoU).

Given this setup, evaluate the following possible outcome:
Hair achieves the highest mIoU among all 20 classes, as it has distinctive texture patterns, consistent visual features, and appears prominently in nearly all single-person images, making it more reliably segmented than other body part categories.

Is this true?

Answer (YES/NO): NO